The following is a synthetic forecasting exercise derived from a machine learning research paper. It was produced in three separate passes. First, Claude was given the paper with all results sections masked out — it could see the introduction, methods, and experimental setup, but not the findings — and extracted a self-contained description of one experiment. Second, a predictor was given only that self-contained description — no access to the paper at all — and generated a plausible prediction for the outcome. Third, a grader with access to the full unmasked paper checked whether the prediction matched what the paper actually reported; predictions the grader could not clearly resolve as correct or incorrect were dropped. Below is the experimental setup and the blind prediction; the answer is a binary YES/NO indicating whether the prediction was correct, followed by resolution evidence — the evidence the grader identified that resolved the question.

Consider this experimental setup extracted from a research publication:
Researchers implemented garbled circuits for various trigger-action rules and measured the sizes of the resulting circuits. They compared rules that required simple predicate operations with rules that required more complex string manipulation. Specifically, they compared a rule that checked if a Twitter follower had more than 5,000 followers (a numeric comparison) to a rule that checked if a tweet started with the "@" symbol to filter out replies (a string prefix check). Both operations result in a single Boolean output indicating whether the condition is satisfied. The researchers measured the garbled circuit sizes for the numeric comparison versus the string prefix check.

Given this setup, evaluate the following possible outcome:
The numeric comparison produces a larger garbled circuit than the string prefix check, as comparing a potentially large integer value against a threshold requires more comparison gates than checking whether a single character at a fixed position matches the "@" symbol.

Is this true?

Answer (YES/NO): YES